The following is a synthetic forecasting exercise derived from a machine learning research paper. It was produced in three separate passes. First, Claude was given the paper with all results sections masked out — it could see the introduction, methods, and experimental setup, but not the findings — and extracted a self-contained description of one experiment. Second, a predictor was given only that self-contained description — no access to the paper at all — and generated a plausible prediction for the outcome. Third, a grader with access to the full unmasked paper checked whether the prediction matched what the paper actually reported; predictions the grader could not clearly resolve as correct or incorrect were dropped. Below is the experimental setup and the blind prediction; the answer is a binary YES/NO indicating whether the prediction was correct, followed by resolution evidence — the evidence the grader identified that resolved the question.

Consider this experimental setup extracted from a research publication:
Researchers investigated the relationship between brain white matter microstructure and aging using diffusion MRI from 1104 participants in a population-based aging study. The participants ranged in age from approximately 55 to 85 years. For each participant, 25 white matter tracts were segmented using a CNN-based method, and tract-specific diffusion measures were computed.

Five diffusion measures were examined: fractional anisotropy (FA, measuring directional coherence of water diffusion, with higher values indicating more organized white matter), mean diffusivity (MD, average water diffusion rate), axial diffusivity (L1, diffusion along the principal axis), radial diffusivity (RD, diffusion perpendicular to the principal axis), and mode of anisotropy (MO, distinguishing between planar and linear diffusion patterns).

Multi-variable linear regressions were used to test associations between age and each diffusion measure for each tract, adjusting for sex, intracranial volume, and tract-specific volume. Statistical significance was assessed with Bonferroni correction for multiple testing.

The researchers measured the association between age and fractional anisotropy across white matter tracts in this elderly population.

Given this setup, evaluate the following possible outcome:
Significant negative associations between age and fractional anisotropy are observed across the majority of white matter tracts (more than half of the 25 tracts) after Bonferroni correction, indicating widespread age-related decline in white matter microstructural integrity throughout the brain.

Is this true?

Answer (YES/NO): YES